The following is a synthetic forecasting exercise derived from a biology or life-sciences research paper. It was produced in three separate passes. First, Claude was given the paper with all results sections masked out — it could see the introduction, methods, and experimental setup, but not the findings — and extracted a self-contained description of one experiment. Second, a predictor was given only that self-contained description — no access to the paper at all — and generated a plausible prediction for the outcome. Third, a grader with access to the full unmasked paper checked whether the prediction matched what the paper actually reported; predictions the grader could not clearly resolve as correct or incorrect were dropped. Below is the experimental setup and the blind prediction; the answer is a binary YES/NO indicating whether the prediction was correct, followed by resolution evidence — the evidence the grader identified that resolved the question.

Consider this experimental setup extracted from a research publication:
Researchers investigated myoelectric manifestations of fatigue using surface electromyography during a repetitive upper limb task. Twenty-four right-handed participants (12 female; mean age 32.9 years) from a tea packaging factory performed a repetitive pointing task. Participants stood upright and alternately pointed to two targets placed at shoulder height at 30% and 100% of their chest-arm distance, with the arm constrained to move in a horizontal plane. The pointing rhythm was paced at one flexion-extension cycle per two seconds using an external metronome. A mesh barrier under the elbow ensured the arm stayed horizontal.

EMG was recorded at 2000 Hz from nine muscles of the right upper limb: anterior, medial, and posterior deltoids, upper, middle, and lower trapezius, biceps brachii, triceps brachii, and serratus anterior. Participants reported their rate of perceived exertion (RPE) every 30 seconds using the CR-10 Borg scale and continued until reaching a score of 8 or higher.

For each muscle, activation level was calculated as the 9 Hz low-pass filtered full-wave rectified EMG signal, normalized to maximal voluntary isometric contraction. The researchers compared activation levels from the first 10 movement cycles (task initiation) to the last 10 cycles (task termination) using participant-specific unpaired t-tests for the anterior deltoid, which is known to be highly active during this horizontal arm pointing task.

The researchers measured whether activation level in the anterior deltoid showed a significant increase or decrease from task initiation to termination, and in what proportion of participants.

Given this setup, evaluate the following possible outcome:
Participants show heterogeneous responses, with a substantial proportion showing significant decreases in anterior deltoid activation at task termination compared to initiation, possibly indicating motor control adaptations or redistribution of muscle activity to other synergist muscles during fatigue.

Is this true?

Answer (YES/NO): NO